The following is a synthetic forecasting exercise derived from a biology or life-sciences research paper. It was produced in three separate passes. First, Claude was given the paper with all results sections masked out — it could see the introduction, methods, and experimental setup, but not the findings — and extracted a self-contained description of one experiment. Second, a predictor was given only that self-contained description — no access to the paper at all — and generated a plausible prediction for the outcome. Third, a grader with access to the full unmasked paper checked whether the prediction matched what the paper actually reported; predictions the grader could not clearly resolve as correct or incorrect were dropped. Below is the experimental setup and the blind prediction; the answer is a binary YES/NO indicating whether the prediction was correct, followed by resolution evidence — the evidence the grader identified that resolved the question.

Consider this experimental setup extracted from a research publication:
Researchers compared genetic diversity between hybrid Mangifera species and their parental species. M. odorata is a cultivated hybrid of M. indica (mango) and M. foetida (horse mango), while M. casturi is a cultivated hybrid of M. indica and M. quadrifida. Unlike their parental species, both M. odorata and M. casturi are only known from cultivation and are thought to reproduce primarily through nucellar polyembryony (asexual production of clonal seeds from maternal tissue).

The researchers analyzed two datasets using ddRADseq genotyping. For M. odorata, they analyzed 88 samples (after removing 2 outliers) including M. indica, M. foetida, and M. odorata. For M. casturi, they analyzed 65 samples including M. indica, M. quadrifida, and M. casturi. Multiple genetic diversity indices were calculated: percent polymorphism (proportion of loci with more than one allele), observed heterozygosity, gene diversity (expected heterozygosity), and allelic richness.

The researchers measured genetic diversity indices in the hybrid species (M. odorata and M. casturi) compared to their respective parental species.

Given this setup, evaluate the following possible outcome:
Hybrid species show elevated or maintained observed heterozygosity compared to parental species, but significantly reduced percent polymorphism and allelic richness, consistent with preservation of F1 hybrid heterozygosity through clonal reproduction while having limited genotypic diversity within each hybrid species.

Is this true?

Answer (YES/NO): NO